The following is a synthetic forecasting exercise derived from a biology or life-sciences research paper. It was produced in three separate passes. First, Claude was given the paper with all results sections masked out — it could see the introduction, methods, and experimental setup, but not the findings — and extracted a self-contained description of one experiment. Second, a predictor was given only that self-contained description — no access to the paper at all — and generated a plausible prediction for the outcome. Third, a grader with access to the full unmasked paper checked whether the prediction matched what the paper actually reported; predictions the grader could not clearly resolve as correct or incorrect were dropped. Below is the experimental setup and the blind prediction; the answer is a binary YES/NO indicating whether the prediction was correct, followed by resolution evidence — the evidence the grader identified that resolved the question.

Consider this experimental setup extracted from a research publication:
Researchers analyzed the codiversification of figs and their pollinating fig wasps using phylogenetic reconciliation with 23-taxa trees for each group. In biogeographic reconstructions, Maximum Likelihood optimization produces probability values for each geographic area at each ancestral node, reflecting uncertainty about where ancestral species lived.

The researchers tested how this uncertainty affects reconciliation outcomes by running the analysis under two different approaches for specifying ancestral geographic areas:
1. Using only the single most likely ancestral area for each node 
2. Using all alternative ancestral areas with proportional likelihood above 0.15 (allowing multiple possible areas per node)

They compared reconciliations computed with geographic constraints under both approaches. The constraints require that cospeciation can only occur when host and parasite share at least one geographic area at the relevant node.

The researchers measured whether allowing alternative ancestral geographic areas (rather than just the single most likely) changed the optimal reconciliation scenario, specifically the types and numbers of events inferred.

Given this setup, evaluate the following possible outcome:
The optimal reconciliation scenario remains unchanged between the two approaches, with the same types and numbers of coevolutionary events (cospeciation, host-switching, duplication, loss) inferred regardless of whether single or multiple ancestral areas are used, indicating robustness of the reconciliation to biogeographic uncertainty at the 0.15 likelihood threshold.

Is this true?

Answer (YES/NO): NO